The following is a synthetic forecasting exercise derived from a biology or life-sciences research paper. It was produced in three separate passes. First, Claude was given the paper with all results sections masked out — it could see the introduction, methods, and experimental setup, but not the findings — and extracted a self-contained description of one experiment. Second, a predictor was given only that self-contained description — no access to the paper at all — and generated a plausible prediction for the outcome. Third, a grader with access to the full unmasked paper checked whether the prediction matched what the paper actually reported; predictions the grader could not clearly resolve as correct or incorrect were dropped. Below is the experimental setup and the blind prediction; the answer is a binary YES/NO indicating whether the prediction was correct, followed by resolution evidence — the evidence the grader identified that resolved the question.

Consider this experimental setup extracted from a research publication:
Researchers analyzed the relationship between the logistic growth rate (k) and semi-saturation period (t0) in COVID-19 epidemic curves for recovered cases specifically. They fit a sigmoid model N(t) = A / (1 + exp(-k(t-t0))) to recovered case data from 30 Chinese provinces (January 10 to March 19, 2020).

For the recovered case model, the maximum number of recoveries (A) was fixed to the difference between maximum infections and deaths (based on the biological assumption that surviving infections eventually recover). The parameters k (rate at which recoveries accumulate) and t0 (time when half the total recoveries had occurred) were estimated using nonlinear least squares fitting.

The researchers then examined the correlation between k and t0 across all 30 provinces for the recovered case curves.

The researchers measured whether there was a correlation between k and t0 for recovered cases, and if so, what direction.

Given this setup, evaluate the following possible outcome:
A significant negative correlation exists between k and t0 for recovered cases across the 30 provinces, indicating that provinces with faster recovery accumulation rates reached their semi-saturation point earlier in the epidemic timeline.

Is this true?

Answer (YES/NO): YES